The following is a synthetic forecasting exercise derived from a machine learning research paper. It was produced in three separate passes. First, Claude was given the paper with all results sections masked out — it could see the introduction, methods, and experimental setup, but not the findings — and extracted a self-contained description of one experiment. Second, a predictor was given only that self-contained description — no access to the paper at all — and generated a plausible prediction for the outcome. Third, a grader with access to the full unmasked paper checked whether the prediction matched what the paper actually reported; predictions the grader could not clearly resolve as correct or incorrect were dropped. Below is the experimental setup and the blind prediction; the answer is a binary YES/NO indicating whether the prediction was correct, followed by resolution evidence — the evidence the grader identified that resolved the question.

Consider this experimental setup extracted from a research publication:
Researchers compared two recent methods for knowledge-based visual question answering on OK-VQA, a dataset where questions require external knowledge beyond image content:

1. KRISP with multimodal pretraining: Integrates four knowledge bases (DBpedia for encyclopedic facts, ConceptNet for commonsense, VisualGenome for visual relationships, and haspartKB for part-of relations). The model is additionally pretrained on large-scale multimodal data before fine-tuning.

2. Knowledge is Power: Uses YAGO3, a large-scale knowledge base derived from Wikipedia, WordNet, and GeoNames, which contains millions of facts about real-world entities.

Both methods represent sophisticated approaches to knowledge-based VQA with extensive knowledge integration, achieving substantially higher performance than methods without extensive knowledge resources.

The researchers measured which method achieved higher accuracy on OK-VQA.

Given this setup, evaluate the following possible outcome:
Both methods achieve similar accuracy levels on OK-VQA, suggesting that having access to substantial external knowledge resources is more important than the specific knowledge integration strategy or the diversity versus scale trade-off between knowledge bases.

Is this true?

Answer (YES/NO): YES